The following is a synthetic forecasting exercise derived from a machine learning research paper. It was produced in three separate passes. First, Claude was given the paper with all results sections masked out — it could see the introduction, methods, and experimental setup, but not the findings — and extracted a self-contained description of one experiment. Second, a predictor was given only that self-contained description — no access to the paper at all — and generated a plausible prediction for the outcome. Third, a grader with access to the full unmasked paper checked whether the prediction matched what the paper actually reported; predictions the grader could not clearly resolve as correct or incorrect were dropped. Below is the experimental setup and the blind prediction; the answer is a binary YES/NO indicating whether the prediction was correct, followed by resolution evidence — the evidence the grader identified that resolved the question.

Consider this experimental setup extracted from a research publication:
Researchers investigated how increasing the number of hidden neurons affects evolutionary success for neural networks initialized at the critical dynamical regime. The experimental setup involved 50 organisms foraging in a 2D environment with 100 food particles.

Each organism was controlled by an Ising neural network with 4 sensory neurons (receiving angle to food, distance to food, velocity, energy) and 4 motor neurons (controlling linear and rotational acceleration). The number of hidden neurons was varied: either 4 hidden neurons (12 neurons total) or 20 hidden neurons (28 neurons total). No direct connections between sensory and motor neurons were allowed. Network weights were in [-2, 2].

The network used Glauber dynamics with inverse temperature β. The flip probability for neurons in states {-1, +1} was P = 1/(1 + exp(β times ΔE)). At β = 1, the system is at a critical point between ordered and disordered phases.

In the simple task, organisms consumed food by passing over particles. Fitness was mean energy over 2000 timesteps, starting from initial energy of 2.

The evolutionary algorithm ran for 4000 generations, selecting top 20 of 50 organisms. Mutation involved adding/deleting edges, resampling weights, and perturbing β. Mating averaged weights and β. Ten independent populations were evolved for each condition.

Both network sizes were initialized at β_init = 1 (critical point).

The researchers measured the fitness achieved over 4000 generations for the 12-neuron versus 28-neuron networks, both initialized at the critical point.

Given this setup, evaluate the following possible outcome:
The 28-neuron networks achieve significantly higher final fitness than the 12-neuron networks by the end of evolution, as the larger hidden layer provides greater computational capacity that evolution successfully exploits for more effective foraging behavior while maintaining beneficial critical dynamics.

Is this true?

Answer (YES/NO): NO